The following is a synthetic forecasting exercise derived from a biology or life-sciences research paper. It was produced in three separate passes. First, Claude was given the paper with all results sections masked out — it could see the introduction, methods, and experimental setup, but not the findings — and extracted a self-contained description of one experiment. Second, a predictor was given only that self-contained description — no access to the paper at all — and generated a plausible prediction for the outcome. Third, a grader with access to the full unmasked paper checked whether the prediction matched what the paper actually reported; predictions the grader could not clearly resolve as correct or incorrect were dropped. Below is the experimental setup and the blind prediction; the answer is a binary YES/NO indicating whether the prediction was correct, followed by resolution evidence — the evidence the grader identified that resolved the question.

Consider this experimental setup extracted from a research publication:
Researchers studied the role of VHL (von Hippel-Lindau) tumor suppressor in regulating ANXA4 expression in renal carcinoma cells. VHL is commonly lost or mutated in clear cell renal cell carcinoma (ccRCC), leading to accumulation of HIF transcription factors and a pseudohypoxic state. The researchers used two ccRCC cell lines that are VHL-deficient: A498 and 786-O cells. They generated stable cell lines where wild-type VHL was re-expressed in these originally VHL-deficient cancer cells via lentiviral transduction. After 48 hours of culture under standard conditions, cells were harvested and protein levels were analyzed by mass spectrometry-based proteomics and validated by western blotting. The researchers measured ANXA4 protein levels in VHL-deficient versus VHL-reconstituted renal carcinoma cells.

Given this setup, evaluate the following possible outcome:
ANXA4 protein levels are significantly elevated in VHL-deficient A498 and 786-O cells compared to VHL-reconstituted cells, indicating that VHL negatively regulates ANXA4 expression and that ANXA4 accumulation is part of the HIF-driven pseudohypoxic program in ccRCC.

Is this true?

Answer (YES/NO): YES